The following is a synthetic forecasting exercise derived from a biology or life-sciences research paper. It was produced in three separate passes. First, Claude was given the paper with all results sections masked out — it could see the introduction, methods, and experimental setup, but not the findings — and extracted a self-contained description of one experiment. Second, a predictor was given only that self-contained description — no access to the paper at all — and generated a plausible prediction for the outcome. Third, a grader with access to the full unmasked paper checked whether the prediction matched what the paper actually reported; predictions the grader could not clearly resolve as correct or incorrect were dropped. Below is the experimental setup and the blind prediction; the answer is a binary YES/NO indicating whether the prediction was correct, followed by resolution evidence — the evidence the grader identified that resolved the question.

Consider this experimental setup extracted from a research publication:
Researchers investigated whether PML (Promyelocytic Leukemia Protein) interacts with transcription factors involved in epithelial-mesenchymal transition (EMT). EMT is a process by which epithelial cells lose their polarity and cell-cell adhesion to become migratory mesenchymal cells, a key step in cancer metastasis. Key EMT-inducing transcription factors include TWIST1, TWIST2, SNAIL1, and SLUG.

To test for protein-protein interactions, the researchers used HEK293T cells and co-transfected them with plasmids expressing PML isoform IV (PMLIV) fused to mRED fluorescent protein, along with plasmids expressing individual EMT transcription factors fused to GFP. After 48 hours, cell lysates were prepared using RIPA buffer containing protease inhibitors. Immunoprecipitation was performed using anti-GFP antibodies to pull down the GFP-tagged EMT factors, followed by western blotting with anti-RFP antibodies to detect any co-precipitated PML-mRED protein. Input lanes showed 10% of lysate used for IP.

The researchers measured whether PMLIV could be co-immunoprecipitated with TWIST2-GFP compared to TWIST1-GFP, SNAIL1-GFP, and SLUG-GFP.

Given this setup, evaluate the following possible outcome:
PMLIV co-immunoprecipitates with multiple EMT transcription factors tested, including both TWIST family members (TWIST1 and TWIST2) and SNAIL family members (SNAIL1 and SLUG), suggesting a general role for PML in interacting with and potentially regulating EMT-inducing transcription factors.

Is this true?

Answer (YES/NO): YES